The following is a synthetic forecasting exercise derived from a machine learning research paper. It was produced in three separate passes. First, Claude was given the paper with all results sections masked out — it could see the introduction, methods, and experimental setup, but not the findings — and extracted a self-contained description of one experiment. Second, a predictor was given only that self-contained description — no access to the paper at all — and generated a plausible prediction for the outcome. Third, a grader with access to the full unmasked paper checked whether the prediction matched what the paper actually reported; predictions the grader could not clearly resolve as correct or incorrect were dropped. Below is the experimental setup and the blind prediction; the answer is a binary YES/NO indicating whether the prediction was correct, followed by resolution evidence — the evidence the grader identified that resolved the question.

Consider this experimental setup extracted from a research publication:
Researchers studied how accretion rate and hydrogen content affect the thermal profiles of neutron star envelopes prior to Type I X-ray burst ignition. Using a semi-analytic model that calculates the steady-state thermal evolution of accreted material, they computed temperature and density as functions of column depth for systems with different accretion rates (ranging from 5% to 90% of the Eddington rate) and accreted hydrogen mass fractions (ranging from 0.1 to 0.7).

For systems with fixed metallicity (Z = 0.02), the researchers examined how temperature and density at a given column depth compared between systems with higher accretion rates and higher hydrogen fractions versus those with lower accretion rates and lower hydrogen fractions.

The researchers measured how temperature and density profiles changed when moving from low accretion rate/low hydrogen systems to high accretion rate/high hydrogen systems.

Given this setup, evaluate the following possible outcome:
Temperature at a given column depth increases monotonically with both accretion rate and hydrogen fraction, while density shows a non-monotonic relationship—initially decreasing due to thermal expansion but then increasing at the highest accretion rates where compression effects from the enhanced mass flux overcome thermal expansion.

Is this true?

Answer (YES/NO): NO